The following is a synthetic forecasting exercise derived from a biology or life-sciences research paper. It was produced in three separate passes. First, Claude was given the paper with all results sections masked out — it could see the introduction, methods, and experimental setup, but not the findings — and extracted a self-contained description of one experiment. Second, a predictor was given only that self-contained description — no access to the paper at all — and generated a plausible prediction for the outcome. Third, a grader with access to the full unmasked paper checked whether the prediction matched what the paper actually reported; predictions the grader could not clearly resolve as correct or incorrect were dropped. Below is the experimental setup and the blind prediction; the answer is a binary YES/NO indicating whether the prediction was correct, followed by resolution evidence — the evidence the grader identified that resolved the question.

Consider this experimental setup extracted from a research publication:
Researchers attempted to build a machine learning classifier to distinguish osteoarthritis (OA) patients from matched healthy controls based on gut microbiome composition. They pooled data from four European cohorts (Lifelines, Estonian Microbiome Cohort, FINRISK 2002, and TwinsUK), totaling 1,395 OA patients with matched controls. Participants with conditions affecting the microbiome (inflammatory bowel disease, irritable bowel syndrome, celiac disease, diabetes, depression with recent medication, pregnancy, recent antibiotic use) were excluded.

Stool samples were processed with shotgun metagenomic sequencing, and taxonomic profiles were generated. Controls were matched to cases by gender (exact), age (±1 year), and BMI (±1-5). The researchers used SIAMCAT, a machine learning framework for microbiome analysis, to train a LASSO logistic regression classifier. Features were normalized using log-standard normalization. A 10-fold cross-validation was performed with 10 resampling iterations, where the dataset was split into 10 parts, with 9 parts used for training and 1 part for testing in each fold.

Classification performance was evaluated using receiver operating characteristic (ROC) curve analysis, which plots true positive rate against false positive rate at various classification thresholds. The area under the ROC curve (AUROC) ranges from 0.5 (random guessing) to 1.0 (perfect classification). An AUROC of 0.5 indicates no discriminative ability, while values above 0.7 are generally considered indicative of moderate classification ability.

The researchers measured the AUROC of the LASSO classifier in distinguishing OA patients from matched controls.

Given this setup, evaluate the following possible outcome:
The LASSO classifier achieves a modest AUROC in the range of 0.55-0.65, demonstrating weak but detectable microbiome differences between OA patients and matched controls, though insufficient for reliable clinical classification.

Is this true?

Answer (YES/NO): NO